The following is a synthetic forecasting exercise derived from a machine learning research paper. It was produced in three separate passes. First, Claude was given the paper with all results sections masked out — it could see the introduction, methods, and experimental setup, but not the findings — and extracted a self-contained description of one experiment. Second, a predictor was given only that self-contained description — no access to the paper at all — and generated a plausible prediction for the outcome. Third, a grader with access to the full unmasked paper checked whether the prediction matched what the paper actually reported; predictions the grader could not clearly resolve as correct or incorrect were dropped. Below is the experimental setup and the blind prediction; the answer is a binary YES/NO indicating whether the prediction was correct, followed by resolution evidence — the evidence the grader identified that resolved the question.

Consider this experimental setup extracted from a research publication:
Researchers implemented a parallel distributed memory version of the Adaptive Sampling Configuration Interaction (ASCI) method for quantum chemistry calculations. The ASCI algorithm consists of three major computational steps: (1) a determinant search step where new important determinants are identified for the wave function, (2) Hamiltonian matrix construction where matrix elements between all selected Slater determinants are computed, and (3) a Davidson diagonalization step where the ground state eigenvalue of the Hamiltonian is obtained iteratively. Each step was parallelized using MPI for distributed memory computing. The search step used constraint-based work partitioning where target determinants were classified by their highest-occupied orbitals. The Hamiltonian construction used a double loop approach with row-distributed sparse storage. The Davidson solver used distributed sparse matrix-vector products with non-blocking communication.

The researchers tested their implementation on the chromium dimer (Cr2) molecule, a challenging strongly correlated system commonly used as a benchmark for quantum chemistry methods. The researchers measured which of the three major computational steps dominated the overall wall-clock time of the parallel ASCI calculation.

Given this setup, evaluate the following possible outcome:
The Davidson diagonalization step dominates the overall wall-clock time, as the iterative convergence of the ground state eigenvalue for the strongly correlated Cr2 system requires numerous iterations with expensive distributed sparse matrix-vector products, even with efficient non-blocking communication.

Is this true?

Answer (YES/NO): NO